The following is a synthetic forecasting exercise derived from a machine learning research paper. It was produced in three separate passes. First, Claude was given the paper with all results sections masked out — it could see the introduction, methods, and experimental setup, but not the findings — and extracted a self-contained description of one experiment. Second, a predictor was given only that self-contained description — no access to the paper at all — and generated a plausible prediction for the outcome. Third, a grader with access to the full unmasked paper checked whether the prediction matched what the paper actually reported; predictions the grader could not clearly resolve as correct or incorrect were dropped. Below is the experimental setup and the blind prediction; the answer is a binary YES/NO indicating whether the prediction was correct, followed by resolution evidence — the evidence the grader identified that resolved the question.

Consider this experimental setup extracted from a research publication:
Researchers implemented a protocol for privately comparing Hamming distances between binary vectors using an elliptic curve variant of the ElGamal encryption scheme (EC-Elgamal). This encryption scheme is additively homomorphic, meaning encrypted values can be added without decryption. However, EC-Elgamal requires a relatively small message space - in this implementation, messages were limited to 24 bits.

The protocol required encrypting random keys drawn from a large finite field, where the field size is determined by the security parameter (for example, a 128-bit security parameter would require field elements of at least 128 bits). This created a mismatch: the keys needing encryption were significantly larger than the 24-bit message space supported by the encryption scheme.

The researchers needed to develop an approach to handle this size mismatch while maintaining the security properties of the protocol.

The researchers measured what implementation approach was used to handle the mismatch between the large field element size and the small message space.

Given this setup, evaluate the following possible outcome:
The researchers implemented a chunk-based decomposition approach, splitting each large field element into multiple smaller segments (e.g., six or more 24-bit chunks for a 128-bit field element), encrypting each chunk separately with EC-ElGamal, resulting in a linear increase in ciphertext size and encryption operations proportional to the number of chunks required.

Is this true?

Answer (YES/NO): YES